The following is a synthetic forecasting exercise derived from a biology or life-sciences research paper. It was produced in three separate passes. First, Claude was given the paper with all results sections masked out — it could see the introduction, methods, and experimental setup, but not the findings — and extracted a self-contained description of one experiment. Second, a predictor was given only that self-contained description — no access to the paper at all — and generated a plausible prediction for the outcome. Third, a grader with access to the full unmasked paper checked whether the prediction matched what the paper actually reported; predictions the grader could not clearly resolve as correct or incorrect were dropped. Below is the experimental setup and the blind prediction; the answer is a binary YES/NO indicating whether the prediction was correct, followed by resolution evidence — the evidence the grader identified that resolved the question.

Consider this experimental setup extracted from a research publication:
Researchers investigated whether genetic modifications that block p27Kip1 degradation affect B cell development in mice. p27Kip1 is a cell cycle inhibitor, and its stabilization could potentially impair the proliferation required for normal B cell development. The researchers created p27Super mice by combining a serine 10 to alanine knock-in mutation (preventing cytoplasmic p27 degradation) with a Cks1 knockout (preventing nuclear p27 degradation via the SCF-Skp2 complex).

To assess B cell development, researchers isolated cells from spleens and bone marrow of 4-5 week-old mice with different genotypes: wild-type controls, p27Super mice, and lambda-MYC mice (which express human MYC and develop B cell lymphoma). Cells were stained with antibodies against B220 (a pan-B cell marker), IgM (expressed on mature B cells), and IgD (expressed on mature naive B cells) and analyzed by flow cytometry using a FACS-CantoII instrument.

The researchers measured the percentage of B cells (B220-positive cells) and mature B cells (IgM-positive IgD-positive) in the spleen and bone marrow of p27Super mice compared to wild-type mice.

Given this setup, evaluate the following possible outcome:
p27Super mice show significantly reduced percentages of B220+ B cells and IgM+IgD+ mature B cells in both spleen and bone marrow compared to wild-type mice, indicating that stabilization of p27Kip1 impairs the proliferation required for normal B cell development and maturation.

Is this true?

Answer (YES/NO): NO